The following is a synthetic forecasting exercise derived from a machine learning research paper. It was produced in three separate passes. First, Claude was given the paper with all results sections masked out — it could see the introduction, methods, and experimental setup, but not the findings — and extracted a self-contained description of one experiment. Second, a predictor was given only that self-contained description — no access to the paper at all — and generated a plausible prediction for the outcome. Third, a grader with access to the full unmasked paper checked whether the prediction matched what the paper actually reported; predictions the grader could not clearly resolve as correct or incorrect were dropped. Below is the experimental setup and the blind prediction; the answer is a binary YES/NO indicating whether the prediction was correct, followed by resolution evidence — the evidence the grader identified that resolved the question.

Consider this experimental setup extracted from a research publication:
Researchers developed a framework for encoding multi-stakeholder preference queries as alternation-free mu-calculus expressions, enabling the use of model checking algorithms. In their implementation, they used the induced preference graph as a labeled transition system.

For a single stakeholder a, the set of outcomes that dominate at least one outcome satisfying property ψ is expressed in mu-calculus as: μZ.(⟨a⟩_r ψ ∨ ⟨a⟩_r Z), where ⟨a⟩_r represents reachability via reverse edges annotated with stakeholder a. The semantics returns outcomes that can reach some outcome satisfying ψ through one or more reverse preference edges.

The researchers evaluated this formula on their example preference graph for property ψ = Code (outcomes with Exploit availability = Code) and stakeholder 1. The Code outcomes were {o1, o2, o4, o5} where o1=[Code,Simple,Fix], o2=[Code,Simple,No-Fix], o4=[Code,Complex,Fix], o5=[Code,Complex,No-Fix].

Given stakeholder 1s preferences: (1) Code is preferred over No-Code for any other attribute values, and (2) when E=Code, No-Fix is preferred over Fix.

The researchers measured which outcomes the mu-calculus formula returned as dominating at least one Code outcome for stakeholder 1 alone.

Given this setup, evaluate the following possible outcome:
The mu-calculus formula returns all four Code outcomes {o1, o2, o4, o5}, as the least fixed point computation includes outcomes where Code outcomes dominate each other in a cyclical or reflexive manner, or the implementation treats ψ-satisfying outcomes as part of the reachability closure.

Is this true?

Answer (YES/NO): NO